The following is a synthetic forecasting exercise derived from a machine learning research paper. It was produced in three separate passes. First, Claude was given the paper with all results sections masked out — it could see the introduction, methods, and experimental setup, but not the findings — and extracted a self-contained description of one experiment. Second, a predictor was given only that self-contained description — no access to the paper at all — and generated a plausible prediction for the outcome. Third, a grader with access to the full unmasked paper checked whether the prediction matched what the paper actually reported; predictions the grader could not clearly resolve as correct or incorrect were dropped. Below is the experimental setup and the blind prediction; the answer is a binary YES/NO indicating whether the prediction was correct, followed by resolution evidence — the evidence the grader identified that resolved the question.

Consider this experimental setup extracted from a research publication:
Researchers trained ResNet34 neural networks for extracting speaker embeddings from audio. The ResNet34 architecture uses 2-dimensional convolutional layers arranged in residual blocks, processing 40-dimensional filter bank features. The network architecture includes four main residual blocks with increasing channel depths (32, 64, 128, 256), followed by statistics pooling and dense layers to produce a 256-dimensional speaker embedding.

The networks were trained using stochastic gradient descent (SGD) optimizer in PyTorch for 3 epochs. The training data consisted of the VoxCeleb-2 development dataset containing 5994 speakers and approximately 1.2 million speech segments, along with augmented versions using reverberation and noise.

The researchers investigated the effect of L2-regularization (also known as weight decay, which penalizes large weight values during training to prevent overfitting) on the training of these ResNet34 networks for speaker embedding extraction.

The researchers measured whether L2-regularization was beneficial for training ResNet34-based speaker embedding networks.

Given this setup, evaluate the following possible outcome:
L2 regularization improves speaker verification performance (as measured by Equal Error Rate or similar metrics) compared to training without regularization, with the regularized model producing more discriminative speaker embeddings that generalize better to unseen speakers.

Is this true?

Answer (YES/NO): YES